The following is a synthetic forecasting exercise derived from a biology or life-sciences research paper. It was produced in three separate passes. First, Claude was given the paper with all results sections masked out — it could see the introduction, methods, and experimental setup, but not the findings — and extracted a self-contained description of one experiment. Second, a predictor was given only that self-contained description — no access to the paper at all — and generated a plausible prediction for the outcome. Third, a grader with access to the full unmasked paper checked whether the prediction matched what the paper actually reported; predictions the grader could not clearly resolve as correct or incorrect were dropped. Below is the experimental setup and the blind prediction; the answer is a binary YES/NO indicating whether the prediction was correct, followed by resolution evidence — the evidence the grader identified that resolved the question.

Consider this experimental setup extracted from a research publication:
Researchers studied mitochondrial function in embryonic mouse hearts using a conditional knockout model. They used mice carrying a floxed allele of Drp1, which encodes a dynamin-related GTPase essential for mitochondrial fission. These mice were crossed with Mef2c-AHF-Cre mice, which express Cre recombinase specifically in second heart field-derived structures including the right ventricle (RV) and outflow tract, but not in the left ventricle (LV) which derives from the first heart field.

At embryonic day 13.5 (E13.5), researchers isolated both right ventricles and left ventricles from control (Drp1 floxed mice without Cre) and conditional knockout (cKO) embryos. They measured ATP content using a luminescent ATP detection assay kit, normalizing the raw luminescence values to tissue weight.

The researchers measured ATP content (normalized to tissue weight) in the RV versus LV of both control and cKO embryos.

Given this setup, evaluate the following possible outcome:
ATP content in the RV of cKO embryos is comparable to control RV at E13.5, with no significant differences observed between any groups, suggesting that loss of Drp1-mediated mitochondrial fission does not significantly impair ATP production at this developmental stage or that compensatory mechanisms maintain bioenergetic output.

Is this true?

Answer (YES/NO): NO